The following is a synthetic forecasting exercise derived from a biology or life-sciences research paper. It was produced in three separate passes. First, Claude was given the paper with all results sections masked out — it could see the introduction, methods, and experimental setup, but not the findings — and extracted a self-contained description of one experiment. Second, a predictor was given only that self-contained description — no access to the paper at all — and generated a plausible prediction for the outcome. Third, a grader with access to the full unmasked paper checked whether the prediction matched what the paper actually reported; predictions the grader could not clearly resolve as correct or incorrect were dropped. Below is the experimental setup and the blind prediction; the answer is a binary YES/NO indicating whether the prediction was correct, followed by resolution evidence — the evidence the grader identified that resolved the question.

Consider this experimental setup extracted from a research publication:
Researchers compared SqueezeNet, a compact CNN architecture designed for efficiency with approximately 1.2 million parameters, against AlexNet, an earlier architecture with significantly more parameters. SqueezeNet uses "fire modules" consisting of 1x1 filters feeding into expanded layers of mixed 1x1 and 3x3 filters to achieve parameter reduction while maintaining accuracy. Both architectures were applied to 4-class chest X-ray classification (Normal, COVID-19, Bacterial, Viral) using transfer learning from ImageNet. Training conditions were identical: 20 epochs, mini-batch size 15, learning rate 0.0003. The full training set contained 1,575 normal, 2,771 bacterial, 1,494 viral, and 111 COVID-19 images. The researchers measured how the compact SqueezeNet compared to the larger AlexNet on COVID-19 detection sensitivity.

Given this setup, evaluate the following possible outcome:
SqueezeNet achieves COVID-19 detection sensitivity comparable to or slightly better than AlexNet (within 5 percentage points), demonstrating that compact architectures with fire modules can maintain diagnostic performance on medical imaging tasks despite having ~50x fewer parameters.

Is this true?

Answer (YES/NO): YES